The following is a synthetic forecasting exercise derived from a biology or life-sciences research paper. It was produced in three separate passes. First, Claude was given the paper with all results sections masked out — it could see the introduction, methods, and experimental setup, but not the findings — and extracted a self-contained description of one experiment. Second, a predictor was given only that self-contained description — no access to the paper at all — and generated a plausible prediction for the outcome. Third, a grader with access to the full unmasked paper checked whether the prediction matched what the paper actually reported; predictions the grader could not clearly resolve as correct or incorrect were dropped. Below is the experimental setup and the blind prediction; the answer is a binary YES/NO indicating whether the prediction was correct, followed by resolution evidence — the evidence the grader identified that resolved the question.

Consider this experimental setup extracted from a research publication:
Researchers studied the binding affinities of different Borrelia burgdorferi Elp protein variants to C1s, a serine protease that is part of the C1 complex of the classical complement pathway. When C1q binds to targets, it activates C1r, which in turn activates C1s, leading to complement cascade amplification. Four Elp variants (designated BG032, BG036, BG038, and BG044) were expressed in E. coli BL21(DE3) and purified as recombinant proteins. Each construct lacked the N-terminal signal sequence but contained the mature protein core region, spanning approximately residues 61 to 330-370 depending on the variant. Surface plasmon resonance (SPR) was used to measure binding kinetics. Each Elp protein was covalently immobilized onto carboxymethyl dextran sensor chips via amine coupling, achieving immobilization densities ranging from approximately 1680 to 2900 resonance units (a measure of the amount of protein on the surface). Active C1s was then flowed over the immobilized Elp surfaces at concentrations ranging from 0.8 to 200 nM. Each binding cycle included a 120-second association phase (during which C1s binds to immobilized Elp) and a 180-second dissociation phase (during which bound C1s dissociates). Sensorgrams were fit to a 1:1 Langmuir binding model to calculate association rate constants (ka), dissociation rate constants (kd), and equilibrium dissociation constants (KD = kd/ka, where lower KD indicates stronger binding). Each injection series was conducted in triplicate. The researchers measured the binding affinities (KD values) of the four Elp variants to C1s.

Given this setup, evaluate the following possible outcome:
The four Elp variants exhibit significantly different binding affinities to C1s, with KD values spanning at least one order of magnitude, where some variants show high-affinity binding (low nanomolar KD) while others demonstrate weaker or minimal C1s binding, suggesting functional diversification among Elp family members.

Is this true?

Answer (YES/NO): YES